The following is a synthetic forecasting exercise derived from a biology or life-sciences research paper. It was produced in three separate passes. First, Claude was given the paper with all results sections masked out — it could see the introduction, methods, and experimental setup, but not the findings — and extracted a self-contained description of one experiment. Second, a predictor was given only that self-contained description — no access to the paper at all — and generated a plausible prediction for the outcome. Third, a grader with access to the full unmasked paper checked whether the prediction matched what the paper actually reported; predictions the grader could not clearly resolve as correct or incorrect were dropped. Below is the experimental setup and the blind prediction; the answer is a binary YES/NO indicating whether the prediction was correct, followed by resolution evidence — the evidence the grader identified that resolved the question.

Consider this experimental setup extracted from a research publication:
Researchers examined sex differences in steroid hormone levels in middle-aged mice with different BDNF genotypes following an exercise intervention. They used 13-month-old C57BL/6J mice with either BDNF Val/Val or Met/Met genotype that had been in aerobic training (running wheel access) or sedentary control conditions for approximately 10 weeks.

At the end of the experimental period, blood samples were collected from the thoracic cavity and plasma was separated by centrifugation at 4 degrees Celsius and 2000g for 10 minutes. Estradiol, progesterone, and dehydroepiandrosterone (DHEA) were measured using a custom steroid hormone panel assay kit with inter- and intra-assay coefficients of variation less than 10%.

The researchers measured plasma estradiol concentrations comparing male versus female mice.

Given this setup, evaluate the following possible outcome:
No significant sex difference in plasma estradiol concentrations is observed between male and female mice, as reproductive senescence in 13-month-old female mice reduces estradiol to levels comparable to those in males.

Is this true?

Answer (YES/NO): YES